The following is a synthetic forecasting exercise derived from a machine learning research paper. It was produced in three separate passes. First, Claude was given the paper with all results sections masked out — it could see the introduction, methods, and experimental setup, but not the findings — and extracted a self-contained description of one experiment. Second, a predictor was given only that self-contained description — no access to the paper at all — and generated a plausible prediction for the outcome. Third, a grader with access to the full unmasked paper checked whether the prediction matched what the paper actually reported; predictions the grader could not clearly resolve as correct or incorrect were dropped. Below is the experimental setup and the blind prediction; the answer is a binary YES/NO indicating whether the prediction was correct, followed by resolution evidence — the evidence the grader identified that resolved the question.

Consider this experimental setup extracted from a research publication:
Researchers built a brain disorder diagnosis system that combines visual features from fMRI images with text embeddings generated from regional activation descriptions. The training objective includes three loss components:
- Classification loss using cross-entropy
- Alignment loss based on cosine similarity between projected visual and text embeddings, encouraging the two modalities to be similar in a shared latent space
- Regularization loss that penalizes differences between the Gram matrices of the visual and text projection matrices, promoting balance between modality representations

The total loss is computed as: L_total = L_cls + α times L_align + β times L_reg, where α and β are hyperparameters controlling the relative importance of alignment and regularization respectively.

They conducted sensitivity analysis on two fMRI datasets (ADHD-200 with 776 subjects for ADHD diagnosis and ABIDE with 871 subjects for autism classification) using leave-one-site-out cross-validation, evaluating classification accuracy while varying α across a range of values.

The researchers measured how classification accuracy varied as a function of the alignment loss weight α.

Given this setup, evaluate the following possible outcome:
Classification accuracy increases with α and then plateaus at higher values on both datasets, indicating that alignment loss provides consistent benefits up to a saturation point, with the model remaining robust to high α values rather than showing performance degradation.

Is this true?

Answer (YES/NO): NO